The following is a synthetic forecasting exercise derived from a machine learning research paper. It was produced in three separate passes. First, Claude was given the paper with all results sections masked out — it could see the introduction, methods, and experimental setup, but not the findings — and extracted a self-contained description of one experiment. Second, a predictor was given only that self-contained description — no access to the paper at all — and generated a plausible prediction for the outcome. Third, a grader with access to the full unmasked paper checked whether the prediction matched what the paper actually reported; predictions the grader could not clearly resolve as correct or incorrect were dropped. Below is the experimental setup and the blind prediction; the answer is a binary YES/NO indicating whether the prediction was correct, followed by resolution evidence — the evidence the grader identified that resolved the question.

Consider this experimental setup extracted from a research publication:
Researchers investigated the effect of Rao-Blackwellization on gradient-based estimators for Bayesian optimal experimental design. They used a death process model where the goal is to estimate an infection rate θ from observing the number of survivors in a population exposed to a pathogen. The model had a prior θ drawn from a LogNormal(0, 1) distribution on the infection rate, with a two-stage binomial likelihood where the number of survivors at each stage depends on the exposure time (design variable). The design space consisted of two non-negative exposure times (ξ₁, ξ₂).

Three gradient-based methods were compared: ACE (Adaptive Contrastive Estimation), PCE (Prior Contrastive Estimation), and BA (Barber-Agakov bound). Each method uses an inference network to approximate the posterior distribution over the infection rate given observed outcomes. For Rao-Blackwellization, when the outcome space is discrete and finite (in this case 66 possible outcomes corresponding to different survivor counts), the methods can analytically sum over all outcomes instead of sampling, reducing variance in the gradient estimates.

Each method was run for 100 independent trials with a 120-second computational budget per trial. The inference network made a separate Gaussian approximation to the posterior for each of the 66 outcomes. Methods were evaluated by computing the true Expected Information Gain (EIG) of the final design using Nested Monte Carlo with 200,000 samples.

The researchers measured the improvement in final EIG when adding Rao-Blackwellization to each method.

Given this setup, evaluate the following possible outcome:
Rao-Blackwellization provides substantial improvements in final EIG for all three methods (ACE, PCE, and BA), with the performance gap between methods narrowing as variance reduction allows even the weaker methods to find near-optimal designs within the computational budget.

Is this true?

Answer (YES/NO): NO